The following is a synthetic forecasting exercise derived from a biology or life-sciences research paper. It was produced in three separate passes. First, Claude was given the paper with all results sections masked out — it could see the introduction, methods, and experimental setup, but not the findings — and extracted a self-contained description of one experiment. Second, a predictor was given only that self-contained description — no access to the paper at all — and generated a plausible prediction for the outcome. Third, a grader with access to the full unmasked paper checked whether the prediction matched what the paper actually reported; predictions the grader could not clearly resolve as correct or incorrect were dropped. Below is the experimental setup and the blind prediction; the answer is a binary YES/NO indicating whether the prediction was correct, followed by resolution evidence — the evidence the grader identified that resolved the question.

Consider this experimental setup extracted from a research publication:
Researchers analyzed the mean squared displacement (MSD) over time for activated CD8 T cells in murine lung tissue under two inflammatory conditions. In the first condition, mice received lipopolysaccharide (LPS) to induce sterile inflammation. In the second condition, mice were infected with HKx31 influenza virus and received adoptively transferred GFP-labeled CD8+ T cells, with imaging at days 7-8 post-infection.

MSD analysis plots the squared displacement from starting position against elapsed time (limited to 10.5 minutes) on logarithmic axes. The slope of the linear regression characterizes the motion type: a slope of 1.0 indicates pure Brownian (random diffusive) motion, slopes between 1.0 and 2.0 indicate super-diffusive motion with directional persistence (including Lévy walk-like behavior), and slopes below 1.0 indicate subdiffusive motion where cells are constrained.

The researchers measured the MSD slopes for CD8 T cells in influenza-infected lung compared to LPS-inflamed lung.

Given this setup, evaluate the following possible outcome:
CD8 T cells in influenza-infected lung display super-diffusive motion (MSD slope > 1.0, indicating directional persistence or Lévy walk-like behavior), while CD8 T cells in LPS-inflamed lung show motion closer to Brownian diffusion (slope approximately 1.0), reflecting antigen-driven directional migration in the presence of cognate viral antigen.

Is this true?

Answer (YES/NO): NO